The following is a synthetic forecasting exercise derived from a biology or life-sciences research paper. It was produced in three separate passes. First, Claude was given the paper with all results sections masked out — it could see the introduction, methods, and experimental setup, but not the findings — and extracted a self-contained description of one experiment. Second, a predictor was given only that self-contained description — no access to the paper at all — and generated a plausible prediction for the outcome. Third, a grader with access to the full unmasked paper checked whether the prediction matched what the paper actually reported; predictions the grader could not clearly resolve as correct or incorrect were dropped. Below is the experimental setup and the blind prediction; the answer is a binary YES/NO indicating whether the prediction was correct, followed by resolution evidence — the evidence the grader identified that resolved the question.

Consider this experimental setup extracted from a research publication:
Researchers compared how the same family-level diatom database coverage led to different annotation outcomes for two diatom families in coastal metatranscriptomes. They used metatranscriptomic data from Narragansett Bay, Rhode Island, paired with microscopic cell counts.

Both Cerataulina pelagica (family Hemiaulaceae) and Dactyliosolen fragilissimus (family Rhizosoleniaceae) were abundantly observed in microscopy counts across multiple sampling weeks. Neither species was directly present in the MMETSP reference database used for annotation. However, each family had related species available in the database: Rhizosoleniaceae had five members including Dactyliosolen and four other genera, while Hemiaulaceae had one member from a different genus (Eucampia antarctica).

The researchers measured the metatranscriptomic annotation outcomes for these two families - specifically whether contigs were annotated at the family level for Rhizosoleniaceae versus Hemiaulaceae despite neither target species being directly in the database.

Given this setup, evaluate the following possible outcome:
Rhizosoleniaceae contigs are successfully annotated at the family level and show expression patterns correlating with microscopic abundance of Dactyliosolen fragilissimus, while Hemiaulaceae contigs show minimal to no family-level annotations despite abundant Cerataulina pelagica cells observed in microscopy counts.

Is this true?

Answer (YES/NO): NO